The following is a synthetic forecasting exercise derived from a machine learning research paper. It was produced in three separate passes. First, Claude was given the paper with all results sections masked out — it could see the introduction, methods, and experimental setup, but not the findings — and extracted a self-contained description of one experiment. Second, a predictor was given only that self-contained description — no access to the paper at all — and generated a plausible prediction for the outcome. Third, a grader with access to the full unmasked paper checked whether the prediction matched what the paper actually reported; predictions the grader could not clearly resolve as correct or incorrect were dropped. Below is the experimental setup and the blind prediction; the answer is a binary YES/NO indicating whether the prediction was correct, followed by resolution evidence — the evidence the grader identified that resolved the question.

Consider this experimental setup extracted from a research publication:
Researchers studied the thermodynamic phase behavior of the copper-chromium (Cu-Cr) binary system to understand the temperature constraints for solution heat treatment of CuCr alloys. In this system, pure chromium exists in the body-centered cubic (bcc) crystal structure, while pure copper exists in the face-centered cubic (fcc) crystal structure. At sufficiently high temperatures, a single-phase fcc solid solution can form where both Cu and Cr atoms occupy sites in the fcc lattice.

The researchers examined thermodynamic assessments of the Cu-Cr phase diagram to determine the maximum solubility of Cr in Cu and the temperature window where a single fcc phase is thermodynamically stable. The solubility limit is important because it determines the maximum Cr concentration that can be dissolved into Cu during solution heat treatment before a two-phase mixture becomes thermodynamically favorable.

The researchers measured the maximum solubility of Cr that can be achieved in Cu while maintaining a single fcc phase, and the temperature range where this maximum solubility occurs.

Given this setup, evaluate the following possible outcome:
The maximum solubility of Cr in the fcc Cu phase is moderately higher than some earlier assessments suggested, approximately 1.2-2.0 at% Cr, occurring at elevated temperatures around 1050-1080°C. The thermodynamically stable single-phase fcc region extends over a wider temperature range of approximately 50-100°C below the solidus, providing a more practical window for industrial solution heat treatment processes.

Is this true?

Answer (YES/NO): NO